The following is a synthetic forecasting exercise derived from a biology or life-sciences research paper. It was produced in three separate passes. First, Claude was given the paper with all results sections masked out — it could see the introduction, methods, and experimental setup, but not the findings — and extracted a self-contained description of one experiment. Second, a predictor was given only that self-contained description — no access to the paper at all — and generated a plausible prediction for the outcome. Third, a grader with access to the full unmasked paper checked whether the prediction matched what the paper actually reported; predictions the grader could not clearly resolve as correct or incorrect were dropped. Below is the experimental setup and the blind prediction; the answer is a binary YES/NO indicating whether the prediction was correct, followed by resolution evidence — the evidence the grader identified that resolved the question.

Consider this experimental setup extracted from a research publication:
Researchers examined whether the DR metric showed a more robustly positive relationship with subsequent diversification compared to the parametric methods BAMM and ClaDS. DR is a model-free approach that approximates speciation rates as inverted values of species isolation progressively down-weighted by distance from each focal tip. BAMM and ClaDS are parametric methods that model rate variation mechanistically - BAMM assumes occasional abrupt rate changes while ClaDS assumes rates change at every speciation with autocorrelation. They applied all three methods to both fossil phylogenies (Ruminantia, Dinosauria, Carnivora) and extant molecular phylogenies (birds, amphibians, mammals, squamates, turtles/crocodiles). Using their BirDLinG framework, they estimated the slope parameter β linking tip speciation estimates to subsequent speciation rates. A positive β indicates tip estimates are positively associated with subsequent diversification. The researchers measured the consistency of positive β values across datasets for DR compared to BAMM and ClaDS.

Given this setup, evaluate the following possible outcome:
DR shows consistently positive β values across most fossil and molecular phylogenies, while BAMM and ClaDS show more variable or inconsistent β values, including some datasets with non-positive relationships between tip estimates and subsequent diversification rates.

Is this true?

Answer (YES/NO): YES